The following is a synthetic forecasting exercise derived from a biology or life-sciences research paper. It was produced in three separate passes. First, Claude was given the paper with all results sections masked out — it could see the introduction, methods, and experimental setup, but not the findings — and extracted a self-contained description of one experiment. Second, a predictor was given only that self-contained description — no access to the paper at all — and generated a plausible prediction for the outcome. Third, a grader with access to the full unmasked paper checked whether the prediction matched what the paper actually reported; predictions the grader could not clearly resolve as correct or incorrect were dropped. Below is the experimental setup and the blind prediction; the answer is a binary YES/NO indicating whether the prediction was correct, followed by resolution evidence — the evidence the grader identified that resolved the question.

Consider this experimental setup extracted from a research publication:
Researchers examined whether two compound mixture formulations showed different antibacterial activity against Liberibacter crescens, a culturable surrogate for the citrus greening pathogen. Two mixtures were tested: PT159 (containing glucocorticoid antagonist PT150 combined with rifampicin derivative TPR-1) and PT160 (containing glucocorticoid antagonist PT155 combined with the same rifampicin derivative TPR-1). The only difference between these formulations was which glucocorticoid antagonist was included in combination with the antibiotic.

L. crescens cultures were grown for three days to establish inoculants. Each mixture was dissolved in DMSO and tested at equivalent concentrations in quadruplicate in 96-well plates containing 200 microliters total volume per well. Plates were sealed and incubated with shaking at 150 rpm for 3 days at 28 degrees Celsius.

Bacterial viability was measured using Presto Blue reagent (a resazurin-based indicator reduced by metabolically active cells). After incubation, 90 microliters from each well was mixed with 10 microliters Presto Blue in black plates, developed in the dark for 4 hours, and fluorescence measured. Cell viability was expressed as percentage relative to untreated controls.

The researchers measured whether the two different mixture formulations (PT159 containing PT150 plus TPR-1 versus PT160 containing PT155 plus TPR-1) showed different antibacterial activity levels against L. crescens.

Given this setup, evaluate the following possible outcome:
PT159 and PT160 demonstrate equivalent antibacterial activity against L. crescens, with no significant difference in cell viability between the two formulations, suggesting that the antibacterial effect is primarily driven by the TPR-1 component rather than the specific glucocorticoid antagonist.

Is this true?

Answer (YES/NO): YES